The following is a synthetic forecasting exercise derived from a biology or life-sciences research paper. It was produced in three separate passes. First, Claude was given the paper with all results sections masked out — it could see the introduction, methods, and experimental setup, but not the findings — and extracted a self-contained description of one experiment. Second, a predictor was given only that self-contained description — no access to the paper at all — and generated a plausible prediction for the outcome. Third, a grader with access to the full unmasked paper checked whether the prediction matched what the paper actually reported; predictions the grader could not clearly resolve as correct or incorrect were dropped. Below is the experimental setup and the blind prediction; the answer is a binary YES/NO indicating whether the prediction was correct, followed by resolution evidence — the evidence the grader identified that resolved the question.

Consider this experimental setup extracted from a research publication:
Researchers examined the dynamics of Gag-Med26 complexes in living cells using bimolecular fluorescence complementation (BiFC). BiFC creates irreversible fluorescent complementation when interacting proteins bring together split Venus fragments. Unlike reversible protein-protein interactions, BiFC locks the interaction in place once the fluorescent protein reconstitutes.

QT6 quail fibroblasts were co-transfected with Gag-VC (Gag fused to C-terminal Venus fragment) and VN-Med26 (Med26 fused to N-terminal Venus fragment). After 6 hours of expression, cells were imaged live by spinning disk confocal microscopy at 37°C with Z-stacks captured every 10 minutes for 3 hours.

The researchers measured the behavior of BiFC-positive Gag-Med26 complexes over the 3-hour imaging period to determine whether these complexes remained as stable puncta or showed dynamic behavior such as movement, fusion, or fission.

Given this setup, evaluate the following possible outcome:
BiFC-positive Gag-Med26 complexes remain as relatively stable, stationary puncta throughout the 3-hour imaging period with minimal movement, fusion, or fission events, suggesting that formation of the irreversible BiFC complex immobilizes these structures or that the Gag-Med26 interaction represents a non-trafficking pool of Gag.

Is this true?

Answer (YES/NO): NO